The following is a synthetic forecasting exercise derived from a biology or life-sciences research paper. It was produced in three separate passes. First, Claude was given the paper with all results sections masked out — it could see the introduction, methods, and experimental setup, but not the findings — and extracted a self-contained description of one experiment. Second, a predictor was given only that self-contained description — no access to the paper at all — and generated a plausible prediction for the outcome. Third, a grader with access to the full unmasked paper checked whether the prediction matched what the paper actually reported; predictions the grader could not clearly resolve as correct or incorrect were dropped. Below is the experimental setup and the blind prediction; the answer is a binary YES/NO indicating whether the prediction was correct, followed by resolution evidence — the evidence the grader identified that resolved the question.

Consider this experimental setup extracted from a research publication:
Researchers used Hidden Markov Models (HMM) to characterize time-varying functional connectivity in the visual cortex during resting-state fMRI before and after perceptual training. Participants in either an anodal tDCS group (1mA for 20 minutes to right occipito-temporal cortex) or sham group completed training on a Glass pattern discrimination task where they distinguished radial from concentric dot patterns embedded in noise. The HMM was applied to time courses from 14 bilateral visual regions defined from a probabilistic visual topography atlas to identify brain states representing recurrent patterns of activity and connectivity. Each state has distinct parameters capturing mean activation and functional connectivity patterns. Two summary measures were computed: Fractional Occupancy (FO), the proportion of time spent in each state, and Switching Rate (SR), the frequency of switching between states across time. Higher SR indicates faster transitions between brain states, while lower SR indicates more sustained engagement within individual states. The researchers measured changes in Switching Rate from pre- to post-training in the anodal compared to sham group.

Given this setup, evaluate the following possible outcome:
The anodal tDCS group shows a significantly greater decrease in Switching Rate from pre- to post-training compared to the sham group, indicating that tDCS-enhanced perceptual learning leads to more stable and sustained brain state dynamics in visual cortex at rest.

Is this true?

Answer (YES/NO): NO